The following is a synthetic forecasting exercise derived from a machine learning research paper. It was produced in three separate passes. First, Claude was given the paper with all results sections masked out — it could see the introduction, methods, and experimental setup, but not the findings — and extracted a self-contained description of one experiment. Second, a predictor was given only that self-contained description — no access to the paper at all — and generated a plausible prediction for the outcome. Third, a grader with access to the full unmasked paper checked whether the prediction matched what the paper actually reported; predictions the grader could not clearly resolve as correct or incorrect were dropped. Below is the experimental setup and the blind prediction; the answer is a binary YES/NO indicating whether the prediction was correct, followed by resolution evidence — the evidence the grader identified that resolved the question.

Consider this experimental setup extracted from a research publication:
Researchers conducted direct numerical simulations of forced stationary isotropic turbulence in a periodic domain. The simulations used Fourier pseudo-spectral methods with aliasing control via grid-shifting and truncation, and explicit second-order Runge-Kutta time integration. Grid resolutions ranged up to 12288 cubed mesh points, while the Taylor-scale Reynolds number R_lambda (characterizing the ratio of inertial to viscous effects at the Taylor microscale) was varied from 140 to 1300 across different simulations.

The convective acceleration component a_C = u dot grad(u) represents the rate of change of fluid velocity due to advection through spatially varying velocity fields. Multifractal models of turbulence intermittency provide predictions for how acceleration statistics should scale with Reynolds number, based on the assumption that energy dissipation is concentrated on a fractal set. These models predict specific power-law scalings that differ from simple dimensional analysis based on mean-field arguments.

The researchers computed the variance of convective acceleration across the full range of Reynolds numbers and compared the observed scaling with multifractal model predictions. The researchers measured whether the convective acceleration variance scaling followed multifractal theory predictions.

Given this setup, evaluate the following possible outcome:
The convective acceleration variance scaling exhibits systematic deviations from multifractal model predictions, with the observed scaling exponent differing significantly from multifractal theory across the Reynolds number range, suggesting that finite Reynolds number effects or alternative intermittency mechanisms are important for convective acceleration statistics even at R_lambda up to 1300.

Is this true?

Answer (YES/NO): NO